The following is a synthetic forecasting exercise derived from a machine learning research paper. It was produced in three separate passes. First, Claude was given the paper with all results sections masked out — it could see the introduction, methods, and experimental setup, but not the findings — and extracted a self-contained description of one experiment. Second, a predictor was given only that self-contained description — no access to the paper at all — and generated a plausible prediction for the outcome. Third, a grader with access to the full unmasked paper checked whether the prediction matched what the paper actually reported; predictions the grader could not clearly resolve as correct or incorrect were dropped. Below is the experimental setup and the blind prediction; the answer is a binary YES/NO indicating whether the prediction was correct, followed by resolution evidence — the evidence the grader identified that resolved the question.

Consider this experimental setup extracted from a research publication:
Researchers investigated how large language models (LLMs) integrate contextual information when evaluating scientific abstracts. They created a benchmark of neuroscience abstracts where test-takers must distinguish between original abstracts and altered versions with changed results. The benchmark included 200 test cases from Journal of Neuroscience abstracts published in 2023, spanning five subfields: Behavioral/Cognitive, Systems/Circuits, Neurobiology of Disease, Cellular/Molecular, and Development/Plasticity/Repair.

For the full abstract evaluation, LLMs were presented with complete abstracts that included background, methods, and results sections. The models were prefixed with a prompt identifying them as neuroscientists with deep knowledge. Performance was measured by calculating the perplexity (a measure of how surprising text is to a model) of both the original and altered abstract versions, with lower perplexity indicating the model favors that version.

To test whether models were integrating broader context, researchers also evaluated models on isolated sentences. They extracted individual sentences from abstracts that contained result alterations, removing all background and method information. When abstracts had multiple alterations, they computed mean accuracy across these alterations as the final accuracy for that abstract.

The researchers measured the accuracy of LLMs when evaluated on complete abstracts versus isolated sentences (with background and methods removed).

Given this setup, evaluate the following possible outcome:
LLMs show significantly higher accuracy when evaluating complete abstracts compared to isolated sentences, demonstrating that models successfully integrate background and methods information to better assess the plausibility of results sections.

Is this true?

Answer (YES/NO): YES